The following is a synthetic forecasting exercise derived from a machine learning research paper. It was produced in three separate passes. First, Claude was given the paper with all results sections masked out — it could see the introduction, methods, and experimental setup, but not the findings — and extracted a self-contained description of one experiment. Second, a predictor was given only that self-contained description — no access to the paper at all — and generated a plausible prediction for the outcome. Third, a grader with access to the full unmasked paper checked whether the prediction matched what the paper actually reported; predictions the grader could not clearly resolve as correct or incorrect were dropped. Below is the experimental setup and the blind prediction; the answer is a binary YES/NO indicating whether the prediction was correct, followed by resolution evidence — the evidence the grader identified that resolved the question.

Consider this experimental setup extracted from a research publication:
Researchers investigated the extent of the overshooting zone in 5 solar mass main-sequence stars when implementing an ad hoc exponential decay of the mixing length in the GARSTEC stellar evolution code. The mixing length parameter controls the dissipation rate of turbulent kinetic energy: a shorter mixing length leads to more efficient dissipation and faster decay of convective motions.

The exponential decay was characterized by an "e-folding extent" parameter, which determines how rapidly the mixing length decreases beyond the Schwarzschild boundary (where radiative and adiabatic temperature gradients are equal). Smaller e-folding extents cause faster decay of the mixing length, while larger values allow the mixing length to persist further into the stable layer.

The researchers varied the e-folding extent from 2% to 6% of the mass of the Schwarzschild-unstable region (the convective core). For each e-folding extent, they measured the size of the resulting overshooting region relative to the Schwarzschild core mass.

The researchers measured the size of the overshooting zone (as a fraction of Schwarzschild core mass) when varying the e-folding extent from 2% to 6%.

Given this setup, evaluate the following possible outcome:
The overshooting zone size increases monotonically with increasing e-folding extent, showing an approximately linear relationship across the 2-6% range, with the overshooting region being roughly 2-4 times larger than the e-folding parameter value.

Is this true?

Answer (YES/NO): NO